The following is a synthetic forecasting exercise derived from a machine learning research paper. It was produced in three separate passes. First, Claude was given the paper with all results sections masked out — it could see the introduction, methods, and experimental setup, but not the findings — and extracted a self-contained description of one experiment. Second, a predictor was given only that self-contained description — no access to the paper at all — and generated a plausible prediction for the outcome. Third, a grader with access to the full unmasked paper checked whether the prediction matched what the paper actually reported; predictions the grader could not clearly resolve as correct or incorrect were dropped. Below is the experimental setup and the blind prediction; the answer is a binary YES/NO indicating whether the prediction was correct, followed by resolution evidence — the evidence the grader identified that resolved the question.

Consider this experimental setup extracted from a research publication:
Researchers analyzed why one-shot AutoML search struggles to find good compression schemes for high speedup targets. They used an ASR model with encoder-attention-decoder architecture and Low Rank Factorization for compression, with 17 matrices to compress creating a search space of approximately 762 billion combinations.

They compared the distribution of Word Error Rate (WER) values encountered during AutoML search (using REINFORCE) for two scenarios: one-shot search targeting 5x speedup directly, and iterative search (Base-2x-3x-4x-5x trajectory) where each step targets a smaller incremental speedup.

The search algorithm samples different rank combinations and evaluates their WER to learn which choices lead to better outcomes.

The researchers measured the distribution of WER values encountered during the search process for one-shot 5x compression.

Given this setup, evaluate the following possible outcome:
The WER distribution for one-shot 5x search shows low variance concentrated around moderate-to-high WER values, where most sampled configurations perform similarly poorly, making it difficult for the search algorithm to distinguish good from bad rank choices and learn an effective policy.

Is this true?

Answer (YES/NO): YES